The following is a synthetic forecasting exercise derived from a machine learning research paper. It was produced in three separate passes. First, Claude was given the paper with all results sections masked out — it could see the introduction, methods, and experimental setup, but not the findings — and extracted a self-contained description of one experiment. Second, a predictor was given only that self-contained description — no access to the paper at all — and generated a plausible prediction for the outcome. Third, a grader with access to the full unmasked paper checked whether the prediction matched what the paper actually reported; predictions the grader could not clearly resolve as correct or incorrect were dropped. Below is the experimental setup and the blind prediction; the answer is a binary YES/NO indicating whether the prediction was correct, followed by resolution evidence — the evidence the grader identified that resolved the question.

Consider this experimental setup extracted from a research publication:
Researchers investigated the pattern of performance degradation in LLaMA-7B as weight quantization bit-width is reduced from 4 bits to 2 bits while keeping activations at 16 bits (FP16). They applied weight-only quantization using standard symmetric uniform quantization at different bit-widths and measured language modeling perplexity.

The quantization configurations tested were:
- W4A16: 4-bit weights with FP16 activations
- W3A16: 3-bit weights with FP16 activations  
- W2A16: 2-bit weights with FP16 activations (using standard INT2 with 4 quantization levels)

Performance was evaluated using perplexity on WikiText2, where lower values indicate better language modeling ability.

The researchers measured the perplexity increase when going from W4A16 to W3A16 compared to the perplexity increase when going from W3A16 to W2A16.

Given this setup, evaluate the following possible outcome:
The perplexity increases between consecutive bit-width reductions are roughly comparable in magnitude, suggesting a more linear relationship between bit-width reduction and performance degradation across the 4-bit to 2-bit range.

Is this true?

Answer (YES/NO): NO